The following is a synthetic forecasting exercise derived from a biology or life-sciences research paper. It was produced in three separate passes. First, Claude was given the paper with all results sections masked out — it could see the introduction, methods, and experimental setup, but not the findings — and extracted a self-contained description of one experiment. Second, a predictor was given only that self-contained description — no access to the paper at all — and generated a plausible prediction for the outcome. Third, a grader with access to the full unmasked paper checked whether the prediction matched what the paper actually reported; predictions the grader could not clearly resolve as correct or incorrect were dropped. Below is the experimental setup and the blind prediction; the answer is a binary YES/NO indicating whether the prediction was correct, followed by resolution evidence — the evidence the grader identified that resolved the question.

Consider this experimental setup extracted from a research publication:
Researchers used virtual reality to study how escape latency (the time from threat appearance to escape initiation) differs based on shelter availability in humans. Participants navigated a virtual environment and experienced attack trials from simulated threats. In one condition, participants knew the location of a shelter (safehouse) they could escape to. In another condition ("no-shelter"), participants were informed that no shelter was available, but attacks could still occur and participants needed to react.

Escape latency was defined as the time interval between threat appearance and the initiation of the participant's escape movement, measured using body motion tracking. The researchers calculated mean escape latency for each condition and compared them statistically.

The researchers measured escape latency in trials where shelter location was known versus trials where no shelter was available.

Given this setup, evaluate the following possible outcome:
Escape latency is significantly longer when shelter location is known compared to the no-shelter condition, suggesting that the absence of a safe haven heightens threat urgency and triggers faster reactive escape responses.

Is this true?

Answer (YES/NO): NO